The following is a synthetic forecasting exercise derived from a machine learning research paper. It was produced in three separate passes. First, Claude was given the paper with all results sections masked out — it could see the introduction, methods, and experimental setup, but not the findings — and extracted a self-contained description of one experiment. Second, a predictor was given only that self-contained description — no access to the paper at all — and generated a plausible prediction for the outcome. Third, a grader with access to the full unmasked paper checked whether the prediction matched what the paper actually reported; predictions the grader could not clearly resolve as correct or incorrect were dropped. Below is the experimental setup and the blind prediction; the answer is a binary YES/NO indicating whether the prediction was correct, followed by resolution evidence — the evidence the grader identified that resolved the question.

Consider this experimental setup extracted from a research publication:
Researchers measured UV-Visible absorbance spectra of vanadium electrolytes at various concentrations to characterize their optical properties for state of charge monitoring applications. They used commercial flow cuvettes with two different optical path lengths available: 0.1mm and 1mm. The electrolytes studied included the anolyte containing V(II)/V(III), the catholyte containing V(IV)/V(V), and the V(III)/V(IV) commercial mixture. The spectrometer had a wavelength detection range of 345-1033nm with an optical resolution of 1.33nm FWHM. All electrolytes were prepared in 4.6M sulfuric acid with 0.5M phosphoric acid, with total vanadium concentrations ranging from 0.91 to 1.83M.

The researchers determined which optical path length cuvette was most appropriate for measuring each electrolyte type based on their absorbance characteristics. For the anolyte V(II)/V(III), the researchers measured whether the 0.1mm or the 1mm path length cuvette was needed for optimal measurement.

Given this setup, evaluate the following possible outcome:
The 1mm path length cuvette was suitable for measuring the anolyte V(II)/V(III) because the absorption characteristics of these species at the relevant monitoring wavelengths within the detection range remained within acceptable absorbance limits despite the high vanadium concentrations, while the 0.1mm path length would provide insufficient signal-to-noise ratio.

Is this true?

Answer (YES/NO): YES